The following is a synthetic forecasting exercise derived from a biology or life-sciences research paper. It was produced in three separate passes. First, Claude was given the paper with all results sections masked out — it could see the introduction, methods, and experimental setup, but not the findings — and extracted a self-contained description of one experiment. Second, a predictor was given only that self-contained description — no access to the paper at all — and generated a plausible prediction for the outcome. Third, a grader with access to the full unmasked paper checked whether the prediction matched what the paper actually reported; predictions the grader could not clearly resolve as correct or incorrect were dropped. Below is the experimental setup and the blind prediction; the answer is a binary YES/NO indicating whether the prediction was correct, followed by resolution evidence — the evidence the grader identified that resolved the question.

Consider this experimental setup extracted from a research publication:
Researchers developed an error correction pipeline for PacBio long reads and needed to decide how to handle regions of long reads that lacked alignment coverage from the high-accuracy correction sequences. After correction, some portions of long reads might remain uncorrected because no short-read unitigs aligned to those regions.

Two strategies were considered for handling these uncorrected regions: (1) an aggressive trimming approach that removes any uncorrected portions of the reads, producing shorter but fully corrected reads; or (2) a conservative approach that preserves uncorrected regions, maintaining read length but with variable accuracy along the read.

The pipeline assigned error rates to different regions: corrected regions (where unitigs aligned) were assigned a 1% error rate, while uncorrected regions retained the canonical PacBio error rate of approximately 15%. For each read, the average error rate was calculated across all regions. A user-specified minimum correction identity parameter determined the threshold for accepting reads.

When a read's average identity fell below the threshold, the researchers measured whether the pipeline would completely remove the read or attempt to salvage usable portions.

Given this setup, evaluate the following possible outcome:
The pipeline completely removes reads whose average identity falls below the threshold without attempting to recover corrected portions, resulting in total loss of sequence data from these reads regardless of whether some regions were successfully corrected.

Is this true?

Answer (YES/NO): NO